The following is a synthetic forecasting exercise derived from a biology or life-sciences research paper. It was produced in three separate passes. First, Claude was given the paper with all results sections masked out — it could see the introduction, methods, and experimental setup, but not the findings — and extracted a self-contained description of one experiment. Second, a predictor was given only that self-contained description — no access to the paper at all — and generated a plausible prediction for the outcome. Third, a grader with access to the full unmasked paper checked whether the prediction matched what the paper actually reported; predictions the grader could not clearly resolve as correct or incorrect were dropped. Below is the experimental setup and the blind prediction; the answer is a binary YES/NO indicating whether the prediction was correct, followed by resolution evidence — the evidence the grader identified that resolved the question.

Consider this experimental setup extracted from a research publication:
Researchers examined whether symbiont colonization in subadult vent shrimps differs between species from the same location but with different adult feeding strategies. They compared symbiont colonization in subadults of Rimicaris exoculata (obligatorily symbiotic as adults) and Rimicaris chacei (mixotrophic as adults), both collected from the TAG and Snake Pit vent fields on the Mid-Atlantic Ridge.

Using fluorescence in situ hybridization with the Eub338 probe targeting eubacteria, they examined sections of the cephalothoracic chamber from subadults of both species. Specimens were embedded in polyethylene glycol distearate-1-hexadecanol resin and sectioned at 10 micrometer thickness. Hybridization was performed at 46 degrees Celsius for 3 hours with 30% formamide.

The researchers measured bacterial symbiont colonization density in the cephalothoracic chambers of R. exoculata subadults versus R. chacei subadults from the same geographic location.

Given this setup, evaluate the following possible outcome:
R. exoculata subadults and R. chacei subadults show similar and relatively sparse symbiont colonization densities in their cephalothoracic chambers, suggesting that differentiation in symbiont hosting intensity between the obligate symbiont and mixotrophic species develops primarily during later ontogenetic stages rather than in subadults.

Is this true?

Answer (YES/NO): NO